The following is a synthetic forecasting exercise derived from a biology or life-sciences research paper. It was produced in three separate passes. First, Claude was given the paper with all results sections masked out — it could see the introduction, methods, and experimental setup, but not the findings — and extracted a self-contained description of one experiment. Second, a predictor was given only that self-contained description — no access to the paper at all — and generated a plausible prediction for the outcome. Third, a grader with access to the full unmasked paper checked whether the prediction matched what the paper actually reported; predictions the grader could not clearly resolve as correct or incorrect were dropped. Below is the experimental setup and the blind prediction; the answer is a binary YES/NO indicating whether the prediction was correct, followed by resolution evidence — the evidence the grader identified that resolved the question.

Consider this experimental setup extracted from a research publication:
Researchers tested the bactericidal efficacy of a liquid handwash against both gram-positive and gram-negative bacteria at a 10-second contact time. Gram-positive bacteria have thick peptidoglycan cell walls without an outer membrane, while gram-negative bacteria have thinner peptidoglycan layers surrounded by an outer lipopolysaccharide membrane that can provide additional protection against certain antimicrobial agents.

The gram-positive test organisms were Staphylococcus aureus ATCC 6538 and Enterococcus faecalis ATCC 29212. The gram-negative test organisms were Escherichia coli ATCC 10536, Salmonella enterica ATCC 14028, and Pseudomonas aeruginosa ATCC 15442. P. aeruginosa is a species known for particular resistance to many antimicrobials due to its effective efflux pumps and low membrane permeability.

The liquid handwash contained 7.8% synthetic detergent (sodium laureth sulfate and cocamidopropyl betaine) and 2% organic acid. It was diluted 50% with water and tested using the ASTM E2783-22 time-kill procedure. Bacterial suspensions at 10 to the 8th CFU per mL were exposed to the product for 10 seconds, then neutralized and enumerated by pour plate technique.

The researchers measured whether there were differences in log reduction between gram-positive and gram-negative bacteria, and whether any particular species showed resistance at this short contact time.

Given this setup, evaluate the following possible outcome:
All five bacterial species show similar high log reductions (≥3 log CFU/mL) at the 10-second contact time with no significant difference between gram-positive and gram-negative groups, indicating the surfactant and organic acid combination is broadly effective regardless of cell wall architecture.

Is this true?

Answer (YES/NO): YES